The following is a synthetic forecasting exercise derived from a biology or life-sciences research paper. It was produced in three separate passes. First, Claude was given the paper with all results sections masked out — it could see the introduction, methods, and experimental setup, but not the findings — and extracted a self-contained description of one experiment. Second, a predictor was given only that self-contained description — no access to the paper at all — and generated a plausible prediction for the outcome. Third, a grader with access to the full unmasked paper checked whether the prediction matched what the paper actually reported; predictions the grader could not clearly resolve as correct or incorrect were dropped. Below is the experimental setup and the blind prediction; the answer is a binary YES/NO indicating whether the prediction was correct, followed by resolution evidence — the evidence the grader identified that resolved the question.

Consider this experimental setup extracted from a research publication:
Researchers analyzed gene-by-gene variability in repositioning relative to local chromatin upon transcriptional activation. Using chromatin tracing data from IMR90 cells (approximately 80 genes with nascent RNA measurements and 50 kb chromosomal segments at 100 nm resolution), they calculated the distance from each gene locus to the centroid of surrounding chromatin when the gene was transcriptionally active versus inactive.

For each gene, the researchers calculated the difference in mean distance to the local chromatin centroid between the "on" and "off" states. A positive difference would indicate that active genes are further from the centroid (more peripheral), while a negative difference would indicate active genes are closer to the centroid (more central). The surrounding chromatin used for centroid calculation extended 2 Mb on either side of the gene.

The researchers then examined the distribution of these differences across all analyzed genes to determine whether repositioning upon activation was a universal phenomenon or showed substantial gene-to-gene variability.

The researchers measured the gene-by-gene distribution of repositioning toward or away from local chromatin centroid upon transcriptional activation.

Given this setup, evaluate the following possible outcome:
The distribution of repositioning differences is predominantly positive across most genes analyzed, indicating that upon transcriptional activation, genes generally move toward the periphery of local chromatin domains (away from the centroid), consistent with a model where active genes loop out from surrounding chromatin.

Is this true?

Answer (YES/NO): NO